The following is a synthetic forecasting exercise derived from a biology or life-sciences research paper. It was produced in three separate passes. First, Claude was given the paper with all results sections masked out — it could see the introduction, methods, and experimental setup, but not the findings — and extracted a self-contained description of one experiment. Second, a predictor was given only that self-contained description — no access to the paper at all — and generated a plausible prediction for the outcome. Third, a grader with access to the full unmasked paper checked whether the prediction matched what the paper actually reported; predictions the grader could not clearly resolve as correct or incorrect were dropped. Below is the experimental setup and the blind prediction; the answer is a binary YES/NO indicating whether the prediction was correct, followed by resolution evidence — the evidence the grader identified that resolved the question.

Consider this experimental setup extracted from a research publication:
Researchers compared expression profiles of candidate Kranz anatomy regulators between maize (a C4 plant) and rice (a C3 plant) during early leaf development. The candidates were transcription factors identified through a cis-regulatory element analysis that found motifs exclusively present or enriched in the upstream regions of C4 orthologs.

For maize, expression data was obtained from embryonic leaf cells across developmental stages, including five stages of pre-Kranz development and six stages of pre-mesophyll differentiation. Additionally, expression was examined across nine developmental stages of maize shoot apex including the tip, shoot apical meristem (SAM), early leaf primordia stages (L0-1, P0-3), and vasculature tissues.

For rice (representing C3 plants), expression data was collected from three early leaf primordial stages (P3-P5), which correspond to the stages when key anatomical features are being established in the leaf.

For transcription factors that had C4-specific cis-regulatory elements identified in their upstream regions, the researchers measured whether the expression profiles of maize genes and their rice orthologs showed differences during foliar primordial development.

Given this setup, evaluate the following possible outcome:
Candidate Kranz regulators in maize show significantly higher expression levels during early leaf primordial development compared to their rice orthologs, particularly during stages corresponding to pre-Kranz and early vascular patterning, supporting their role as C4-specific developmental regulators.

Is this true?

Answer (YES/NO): YES